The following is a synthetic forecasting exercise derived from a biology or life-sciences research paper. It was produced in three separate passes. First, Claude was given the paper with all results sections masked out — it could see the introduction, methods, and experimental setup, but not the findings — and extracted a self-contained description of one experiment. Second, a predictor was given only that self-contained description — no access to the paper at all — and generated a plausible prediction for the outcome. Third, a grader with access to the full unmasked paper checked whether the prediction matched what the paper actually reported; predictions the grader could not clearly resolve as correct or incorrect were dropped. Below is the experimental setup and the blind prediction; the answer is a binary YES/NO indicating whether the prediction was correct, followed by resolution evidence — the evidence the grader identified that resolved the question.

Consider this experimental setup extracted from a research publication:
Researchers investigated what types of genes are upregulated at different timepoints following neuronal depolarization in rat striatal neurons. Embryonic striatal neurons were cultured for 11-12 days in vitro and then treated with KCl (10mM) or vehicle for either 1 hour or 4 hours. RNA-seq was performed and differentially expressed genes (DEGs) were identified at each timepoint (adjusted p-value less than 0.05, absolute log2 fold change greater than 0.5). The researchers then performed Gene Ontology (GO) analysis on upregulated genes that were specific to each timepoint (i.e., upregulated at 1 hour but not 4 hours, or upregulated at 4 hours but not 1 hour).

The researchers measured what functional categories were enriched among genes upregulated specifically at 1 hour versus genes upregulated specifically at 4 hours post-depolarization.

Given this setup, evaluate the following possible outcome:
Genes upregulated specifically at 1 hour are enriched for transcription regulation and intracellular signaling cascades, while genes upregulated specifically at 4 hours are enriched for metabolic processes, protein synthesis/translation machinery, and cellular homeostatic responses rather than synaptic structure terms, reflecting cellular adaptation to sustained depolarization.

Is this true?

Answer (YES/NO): NO